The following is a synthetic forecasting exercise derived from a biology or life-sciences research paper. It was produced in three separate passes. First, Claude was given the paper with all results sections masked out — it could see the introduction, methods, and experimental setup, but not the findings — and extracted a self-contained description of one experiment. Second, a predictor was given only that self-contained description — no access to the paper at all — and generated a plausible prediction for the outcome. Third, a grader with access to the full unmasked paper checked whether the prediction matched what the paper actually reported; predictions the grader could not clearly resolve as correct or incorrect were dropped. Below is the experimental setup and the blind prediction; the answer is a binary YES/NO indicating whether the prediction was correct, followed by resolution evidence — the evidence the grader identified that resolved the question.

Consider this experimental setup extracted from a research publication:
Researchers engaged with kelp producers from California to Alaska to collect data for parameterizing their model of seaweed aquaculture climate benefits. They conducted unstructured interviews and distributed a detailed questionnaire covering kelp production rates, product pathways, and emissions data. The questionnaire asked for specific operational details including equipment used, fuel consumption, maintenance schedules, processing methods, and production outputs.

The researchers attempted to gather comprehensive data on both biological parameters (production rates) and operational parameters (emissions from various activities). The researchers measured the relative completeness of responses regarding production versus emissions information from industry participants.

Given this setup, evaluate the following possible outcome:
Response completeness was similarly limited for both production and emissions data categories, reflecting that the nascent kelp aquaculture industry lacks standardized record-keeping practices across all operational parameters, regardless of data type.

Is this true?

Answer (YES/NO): NO